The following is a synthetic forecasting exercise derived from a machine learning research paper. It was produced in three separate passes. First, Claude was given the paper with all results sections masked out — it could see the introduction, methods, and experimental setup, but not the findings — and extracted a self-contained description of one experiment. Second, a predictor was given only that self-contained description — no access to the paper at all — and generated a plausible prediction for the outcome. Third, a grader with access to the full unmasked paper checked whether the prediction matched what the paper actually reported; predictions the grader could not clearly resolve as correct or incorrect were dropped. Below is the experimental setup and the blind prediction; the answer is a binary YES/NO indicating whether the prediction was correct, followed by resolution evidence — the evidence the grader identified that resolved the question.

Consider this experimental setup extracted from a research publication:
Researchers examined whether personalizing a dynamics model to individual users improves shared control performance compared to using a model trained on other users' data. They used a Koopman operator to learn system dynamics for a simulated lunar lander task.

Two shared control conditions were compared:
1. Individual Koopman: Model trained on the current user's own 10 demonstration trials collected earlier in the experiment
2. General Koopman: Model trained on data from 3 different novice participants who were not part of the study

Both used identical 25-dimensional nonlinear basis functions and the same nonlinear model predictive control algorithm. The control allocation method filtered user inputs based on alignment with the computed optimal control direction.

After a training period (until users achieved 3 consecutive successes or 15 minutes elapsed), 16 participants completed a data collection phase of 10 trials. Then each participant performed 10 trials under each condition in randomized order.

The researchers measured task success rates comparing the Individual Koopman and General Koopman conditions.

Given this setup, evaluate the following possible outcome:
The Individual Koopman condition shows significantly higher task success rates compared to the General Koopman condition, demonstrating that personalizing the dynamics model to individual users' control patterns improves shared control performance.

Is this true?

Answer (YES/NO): NO